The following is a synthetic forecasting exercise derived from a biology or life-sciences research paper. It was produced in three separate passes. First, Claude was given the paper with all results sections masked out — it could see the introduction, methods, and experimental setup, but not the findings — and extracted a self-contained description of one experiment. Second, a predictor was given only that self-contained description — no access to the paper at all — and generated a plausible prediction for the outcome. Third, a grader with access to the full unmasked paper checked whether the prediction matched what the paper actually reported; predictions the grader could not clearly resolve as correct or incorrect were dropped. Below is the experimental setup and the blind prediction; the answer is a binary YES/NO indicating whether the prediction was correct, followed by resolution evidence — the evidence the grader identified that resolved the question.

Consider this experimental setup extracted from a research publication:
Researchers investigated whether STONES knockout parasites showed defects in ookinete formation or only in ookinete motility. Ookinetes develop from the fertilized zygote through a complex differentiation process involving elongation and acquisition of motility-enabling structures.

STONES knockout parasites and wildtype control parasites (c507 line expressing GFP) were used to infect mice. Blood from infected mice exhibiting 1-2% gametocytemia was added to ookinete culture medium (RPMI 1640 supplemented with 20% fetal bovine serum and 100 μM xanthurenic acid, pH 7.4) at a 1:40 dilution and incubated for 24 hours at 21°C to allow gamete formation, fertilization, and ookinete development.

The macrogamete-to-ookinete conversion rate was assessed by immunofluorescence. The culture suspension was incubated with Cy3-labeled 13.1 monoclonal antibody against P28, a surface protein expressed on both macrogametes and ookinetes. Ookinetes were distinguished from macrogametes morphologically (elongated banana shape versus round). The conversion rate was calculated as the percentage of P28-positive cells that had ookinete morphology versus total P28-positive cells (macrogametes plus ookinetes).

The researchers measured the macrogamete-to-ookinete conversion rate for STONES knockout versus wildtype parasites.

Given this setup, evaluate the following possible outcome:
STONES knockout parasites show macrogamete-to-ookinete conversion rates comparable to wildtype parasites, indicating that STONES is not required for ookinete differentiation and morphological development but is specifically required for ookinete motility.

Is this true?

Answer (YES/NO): YES